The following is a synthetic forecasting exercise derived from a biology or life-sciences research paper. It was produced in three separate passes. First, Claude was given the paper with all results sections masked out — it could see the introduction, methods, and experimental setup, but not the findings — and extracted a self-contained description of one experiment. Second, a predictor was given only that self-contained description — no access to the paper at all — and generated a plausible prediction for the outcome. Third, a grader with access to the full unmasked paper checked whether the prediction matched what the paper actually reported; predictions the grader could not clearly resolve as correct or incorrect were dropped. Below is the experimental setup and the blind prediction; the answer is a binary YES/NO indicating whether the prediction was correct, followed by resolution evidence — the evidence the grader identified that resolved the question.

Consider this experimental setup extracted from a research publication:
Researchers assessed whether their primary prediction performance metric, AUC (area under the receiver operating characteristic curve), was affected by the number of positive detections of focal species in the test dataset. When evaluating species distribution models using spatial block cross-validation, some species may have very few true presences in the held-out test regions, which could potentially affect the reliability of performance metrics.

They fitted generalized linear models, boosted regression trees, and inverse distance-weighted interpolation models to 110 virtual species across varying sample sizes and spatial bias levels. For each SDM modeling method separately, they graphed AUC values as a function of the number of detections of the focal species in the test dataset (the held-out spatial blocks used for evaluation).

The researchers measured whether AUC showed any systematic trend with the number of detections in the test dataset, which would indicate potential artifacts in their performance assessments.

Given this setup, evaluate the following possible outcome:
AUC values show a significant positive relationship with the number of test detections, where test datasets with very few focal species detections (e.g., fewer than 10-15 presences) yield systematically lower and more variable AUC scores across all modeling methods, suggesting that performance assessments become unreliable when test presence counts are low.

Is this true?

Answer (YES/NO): NO